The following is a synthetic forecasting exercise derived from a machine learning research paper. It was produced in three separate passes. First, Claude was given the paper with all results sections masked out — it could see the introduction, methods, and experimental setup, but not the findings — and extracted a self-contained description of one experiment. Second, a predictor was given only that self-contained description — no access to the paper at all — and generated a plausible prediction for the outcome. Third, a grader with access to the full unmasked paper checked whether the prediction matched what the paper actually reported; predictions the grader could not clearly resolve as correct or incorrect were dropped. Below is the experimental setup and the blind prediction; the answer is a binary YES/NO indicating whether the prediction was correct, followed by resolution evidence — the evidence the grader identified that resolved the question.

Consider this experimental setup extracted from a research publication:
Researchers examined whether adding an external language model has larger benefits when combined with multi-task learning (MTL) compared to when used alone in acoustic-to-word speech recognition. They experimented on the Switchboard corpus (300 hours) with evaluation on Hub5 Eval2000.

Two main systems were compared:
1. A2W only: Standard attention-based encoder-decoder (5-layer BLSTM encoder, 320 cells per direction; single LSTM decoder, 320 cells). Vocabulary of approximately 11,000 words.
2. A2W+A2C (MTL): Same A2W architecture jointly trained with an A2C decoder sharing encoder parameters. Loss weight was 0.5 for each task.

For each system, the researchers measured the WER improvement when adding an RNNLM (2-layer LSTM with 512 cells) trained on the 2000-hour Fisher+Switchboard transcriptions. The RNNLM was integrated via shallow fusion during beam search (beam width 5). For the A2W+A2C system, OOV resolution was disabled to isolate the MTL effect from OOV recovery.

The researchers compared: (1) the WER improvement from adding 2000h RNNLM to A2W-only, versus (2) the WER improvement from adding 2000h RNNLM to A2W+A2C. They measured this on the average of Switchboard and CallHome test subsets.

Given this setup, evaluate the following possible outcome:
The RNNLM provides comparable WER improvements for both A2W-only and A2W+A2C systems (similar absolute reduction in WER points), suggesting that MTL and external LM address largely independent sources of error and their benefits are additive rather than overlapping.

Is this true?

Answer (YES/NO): NO